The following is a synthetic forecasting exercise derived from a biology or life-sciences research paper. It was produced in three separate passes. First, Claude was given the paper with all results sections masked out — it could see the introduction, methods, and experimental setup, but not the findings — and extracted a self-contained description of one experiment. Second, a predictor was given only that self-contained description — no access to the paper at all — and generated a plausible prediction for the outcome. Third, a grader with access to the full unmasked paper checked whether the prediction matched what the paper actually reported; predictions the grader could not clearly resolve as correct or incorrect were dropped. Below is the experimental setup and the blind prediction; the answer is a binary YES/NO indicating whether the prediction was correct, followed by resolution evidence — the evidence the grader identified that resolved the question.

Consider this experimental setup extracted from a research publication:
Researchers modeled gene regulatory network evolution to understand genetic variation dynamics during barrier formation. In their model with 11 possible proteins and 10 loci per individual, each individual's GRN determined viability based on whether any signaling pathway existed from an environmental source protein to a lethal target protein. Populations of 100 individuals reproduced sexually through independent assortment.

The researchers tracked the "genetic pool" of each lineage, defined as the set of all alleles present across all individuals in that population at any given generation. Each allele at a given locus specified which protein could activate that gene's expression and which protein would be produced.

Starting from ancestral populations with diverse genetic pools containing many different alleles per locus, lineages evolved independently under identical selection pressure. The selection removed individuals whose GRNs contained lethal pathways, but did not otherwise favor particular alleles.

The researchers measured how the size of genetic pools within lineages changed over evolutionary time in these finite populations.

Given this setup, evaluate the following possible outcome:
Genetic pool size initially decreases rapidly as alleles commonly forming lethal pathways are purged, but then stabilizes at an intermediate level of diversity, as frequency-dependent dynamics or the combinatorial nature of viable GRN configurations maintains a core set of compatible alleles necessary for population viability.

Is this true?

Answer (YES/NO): NO